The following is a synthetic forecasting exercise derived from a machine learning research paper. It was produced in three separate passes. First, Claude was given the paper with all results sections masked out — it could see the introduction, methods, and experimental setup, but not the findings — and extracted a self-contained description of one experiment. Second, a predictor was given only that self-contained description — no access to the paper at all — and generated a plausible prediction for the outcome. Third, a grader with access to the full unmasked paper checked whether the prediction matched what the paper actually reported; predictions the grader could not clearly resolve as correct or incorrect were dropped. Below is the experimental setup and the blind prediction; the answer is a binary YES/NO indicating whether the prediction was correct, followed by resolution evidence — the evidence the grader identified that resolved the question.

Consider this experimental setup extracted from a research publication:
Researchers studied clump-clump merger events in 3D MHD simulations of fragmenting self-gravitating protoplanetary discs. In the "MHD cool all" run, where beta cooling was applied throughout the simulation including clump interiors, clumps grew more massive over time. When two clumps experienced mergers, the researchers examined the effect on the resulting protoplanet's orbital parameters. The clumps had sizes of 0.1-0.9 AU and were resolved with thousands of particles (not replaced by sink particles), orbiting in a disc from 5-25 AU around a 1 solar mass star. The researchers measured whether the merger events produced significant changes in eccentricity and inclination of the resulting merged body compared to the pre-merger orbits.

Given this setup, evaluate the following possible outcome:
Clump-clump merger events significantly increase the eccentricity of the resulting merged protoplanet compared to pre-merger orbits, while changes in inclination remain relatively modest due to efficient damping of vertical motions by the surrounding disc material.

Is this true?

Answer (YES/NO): NO